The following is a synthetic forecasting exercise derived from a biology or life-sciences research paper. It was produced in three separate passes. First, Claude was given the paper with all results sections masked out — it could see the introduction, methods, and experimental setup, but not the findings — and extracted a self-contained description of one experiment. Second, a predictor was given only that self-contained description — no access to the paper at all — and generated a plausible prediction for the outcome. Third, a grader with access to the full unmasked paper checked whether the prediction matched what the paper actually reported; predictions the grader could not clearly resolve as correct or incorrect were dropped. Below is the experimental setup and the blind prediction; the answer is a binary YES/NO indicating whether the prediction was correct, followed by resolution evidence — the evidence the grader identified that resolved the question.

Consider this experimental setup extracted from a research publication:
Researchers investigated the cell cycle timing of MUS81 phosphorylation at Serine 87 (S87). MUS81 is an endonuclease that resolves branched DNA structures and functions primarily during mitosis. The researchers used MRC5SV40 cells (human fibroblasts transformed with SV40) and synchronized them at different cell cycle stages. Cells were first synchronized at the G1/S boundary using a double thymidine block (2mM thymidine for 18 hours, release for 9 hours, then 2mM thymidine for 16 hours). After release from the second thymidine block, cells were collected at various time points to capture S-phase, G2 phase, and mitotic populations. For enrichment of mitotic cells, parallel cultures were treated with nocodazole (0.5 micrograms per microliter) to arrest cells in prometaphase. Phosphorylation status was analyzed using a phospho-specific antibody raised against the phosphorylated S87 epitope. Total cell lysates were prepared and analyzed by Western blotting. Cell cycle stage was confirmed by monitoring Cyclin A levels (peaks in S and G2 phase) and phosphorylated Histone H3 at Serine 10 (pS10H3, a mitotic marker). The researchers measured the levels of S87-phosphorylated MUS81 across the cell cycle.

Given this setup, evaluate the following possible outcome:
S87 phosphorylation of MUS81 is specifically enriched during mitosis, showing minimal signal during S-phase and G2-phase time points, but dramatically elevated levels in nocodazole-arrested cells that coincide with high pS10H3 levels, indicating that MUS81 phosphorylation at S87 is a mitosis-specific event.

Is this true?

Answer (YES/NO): NO